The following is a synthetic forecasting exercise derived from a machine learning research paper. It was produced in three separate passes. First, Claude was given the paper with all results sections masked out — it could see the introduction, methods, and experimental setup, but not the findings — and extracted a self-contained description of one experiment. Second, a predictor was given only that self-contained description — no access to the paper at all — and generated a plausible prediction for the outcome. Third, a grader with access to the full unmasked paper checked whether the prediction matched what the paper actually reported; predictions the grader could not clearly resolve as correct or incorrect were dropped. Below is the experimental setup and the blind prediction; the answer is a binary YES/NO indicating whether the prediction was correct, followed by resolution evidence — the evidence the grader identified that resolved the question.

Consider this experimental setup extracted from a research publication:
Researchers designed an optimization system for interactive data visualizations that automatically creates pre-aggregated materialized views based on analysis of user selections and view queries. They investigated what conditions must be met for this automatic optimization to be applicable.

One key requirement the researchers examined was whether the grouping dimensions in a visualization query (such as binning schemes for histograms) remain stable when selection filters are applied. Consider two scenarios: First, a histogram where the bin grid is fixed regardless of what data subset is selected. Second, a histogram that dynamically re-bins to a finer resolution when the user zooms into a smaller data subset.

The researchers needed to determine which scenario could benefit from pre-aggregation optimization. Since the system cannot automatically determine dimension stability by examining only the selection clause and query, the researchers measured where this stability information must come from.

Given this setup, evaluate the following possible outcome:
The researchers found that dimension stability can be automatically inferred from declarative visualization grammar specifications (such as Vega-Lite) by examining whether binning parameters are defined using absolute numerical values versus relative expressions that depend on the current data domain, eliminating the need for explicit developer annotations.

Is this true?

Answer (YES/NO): NO